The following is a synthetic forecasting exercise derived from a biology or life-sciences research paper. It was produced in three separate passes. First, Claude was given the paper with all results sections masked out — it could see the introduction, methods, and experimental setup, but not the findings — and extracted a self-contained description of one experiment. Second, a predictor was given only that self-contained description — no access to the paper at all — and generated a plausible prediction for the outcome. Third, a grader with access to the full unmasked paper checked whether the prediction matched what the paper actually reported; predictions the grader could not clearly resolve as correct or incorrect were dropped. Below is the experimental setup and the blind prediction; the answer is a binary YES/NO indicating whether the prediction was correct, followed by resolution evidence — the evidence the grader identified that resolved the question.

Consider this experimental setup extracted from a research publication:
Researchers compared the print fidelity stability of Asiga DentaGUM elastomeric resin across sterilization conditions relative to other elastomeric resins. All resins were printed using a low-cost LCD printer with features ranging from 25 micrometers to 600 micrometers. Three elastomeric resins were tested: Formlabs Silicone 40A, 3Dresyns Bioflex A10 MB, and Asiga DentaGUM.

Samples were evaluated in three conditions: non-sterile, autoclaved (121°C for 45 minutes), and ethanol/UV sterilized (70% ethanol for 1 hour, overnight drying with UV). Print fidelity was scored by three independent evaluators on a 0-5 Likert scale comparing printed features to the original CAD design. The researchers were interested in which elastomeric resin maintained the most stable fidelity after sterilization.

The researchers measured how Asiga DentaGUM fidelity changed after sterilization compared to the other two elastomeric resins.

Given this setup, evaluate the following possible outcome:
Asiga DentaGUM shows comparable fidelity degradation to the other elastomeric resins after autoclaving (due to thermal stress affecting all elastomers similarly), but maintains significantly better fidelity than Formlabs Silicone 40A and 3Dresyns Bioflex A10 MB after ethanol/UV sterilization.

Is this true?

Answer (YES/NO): NO